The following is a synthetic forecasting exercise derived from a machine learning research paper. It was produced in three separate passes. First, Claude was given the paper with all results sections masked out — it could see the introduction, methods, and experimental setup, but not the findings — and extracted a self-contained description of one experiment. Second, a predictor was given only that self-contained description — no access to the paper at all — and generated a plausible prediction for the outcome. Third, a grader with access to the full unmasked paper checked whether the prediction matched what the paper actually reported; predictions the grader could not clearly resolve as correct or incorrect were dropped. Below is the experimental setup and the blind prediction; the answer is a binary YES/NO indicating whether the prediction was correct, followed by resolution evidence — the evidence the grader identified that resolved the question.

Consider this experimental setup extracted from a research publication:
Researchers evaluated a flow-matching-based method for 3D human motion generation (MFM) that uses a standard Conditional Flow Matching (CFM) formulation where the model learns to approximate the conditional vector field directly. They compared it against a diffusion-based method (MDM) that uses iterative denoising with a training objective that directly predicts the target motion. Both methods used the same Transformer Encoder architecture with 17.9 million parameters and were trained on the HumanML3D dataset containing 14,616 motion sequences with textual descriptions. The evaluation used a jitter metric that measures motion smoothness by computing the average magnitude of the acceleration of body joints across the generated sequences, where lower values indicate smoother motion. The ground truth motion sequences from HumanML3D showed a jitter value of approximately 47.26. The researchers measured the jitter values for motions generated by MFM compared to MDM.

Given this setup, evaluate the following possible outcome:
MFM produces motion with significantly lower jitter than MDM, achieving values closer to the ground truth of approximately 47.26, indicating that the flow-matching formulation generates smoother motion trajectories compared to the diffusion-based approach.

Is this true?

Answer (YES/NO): NO